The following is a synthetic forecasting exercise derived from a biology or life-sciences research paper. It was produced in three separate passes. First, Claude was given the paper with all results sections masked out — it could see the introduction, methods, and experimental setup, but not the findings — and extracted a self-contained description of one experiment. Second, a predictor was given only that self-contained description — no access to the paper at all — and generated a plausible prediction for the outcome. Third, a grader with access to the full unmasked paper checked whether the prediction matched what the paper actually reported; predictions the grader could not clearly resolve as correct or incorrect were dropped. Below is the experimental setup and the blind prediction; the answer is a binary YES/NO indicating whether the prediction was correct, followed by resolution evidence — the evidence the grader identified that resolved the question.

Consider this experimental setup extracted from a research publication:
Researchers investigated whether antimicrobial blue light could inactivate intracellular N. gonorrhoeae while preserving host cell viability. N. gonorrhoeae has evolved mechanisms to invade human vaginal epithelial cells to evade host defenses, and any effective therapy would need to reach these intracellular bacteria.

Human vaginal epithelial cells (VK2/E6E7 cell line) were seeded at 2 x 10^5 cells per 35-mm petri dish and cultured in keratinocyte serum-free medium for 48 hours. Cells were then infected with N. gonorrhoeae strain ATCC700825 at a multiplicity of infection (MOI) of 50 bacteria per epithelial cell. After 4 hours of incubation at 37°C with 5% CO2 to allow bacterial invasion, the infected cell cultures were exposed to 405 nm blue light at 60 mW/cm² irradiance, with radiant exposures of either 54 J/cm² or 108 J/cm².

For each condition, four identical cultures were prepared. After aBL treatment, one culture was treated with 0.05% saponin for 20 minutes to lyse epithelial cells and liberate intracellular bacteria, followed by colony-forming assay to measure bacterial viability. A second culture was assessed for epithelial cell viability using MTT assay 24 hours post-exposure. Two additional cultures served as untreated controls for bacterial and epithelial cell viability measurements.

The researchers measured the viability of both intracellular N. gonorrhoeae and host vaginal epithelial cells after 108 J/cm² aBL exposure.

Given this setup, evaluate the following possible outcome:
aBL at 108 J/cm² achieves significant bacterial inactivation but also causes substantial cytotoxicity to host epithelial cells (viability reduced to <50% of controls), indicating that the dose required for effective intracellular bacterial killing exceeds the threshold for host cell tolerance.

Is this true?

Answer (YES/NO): NO